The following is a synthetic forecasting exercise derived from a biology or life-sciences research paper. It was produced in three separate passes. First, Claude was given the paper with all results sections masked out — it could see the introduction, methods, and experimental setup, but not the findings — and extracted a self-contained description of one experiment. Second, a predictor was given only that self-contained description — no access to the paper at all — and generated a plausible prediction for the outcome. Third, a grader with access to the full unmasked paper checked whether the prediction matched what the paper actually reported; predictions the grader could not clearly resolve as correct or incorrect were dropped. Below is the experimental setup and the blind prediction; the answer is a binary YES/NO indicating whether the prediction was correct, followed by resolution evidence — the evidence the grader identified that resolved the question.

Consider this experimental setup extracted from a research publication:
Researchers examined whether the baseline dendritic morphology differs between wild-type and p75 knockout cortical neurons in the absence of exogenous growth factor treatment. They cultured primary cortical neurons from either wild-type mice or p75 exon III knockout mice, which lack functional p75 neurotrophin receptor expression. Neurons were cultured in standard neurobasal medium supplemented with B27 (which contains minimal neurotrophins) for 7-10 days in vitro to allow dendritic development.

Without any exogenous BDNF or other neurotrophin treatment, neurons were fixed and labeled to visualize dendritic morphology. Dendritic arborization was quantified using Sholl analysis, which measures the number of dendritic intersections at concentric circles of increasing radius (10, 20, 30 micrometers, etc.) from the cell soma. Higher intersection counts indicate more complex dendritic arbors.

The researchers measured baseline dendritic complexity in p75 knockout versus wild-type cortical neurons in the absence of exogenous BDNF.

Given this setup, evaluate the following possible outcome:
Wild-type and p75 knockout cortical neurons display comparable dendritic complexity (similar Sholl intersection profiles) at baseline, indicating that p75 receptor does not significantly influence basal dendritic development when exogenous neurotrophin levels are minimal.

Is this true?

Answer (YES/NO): NO